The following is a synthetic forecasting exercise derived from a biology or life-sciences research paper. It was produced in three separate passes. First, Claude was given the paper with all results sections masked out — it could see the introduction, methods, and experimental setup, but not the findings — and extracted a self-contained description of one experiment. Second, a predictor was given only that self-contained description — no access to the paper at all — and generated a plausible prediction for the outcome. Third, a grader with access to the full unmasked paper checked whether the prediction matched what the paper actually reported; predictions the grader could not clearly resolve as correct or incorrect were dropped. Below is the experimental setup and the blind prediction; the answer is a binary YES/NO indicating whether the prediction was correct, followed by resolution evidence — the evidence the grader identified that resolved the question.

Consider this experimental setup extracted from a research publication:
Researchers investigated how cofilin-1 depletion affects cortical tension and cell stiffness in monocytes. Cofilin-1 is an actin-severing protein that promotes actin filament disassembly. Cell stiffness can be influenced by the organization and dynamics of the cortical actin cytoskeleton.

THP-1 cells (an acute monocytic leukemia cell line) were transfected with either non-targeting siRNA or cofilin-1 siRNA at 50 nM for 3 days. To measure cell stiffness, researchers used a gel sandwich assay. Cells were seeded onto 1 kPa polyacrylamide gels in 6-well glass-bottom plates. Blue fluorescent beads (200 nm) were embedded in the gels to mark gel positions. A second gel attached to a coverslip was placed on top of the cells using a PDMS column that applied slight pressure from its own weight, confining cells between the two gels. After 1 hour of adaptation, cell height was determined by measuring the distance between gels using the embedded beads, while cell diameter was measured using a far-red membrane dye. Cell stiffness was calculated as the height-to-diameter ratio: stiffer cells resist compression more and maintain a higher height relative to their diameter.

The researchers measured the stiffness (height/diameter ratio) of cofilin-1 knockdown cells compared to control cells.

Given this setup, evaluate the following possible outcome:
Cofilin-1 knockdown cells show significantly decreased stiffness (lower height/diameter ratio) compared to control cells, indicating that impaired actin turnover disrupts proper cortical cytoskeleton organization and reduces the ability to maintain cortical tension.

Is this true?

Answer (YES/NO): YES